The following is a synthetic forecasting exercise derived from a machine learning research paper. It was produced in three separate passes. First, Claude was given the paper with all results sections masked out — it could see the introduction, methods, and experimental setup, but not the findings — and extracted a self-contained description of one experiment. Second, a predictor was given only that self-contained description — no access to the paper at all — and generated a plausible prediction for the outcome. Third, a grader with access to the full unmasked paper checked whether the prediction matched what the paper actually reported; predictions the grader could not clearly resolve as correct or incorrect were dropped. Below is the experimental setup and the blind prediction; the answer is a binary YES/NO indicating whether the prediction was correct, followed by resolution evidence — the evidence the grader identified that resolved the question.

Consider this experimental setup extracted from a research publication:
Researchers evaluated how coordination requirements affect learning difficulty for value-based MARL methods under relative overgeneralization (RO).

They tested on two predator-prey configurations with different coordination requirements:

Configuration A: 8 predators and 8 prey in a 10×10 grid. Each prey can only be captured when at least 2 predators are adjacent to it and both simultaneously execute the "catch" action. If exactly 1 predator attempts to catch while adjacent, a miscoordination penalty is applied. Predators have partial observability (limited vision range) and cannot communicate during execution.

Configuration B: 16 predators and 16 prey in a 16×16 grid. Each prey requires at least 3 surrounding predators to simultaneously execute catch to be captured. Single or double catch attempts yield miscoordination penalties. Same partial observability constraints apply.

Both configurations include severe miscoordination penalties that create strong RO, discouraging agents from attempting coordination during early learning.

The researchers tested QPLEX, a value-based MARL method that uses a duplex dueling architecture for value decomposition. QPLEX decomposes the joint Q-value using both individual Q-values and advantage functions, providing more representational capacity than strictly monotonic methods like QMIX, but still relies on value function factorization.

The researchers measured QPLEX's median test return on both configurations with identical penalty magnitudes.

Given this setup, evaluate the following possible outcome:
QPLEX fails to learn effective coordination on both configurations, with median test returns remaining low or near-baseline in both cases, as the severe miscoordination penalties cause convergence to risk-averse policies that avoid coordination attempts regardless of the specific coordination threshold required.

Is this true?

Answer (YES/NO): YES